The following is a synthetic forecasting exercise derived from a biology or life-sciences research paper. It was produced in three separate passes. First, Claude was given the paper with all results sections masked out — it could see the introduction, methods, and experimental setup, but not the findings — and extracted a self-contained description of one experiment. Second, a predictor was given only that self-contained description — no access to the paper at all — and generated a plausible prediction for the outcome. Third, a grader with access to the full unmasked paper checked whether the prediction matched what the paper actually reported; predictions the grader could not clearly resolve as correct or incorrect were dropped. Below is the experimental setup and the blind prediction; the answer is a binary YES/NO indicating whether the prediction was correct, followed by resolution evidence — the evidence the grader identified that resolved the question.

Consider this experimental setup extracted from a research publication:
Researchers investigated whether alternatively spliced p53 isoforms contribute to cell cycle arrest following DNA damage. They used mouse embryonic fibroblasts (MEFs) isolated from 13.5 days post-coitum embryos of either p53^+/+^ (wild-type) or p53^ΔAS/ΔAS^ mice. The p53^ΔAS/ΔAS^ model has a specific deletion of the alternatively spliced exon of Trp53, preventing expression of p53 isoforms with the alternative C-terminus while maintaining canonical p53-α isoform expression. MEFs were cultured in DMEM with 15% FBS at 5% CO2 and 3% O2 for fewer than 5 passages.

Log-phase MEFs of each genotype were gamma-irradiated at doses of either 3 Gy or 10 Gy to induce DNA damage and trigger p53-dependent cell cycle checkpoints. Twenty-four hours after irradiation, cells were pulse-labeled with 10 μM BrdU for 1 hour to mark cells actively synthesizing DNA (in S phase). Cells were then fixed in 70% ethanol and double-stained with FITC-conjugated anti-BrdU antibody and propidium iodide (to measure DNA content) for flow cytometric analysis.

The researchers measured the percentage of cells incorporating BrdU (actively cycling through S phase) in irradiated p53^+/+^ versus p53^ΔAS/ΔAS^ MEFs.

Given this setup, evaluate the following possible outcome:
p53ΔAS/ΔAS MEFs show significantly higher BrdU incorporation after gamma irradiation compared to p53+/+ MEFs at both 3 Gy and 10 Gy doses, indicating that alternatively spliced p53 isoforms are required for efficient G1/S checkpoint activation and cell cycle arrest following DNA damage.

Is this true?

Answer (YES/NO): NO